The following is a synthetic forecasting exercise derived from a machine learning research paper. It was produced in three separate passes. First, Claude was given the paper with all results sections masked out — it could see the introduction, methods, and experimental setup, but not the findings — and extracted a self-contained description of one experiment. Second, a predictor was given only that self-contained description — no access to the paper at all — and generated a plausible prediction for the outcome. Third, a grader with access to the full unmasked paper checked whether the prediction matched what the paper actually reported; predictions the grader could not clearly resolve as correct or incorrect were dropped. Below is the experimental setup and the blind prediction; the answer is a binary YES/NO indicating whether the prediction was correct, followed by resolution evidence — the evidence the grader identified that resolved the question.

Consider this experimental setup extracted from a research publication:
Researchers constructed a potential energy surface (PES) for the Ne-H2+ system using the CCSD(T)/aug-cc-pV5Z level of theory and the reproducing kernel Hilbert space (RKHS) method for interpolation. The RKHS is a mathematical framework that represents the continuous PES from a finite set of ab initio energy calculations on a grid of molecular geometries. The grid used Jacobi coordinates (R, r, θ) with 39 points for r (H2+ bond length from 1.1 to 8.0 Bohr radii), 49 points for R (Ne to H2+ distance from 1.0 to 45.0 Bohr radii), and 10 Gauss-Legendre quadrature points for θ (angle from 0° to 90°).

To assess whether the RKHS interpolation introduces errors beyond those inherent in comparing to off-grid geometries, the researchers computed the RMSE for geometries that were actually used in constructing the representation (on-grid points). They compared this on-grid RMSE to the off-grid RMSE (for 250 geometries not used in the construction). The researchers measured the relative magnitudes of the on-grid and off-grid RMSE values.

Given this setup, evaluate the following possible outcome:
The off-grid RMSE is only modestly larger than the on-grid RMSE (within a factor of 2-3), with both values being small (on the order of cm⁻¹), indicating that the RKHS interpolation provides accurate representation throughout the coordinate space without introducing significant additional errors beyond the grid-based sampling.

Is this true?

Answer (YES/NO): YES